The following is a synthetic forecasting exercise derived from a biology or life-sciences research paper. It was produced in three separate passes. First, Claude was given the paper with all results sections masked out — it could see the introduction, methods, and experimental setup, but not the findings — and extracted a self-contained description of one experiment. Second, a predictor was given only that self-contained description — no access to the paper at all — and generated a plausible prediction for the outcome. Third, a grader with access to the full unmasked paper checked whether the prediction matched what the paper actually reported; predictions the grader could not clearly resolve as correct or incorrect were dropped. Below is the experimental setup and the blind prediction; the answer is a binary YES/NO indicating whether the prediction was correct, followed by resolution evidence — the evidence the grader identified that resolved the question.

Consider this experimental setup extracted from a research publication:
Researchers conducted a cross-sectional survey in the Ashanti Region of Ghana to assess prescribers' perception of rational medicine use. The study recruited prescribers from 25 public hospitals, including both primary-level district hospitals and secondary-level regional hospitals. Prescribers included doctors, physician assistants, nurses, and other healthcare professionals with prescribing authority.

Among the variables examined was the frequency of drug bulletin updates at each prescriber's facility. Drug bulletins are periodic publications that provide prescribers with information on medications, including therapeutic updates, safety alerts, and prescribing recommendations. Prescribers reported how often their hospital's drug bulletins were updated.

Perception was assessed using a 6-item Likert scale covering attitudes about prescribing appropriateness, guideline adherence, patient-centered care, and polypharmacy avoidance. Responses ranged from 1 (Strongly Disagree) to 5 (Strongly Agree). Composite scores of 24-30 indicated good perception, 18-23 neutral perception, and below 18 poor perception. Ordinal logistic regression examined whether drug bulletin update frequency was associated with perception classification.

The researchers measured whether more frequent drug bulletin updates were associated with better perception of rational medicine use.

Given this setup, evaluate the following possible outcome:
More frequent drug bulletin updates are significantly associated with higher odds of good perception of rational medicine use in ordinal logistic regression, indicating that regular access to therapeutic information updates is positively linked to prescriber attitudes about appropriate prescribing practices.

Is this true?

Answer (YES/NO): NO